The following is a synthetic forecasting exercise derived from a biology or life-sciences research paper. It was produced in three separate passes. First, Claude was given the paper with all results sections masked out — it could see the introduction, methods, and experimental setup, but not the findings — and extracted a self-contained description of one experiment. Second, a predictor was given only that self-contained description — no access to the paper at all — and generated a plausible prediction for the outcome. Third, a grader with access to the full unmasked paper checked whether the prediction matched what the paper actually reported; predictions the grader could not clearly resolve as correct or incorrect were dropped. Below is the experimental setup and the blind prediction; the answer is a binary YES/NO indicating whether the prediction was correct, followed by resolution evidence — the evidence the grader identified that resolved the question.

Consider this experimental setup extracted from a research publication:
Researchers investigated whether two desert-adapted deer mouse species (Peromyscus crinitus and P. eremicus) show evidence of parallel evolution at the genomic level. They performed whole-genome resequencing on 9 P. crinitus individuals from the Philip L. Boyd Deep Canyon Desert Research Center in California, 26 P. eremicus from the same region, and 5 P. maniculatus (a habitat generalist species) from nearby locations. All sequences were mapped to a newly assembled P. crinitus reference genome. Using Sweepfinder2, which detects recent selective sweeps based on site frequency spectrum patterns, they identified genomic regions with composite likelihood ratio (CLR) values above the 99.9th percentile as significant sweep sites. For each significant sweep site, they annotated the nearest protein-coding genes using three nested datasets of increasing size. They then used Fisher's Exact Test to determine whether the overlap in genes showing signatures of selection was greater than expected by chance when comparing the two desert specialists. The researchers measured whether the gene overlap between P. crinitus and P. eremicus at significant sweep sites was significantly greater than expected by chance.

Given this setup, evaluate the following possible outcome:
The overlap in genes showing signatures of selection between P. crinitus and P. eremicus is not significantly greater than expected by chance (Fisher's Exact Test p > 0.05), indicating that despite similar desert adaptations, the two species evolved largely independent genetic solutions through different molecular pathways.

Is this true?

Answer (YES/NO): NO